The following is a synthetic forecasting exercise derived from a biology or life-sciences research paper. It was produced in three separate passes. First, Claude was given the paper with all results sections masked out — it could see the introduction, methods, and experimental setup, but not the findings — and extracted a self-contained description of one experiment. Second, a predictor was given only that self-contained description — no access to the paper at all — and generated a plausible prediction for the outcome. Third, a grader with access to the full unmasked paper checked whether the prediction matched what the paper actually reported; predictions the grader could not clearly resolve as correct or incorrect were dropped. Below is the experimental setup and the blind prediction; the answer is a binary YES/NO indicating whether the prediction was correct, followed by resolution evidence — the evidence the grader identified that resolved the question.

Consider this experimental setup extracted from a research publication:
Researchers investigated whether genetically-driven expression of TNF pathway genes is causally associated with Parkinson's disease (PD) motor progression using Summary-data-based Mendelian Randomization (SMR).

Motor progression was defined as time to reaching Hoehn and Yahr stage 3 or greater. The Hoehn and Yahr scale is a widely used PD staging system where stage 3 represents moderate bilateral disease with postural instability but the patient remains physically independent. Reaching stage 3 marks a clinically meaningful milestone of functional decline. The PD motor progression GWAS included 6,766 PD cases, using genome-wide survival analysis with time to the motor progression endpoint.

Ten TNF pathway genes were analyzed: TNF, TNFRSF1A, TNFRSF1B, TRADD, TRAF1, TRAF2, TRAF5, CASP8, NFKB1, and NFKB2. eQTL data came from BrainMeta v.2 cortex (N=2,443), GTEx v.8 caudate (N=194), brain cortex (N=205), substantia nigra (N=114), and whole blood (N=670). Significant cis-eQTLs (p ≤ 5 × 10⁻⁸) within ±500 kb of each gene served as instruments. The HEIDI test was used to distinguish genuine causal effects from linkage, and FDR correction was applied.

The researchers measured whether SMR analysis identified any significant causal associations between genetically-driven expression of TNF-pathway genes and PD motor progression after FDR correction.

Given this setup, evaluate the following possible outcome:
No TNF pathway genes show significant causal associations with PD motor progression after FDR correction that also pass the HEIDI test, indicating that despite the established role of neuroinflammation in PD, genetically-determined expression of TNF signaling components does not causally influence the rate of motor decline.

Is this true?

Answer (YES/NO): YES